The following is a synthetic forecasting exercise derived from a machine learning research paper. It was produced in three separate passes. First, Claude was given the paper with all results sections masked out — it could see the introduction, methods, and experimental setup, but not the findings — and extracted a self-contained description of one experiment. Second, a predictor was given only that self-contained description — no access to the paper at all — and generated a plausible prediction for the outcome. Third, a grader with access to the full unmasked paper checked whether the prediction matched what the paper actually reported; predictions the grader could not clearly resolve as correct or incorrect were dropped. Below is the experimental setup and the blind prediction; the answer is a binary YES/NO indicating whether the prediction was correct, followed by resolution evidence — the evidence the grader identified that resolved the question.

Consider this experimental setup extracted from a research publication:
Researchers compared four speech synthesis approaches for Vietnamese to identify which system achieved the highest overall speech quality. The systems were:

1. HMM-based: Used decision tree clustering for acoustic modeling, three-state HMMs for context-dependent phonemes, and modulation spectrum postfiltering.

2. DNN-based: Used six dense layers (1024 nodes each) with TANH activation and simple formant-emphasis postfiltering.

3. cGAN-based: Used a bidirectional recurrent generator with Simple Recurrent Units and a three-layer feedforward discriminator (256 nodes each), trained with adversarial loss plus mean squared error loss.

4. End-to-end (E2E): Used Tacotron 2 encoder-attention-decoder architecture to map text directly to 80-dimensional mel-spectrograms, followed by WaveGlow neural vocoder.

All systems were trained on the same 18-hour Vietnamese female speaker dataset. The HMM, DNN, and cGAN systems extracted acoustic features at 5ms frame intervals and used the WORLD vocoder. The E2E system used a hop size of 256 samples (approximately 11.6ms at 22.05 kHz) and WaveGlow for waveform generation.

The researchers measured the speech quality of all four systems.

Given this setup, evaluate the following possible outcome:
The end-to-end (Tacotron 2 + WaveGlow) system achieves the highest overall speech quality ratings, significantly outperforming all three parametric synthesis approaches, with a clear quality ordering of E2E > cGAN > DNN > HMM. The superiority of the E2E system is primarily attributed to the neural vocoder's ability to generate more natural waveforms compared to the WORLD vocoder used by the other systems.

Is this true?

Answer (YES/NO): NO